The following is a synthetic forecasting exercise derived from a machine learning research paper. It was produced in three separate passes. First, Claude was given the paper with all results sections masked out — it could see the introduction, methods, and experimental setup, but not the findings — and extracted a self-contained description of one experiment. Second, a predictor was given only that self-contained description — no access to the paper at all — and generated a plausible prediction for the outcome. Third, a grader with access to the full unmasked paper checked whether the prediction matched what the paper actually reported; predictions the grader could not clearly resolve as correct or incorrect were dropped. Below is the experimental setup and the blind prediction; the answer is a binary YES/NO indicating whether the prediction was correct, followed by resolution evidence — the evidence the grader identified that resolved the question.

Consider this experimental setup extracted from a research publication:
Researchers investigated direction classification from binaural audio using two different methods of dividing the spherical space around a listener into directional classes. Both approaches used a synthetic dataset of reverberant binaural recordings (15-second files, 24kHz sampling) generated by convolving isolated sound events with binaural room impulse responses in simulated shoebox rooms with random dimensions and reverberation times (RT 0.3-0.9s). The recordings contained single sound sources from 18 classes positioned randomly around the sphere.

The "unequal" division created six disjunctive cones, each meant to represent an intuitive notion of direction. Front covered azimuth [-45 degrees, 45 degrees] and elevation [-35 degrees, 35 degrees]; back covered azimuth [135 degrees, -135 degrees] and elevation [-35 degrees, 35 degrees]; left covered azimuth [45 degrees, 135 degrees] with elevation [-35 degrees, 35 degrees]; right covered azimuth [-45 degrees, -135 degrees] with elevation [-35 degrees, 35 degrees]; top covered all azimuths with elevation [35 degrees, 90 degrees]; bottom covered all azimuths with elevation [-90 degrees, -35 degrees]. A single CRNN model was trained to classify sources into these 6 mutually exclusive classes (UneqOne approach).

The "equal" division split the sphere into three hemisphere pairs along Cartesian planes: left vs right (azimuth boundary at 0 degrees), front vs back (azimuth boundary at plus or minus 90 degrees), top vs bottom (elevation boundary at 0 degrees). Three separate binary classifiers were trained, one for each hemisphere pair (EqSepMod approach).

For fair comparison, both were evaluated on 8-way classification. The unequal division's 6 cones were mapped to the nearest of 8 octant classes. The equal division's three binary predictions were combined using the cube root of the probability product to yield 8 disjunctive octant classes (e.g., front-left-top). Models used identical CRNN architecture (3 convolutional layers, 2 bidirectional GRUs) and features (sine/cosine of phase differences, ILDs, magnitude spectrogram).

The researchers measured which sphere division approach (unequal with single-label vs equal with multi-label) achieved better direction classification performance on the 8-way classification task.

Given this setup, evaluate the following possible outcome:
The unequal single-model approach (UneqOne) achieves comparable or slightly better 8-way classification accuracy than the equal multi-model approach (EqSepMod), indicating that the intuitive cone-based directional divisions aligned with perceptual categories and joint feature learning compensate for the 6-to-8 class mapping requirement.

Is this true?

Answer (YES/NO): NO